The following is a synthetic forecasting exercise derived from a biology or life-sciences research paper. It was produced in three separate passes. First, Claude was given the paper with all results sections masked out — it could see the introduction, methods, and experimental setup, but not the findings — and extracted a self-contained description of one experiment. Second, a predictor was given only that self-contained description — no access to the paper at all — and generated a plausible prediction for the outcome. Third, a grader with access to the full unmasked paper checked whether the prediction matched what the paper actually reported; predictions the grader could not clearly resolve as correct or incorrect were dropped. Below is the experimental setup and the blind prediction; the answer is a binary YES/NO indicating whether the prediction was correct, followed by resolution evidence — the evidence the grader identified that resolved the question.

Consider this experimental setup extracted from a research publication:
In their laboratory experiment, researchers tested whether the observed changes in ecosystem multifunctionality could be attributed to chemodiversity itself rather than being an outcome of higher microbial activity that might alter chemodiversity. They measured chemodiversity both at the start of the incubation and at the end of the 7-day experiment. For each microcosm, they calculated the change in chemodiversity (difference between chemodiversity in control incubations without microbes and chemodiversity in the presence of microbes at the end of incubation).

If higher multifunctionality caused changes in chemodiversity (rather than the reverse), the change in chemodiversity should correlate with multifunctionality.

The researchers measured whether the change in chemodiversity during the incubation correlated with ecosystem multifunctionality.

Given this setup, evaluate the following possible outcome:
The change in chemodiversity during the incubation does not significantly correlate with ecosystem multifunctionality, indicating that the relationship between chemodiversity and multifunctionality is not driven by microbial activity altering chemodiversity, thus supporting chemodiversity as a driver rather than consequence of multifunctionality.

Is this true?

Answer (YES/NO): YES